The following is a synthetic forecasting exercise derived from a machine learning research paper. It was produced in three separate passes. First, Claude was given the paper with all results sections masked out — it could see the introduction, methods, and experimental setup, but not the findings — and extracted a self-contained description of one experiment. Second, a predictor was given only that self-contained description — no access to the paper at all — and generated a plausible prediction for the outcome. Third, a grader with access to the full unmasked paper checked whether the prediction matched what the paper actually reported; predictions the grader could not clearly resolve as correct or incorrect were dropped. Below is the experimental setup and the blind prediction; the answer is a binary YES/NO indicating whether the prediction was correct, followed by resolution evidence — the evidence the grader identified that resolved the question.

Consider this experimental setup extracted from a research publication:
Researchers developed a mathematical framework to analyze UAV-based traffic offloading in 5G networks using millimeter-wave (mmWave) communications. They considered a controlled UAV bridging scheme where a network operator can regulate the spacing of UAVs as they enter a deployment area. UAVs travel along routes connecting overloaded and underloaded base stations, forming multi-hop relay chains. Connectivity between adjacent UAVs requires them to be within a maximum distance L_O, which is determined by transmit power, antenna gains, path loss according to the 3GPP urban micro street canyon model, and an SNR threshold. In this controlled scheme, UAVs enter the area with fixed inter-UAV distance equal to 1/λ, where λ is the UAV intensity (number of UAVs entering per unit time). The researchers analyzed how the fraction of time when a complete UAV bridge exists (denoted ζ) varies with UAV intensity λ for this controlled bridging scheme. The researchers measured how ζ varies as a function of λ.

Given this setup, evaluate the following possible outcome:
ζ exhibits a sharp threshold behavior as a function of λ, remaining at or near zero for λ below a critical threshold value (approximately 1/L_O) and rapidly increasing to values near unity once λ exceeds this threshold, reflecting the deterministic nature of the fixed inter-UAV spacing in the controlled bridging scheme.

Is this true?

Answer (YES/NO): YES